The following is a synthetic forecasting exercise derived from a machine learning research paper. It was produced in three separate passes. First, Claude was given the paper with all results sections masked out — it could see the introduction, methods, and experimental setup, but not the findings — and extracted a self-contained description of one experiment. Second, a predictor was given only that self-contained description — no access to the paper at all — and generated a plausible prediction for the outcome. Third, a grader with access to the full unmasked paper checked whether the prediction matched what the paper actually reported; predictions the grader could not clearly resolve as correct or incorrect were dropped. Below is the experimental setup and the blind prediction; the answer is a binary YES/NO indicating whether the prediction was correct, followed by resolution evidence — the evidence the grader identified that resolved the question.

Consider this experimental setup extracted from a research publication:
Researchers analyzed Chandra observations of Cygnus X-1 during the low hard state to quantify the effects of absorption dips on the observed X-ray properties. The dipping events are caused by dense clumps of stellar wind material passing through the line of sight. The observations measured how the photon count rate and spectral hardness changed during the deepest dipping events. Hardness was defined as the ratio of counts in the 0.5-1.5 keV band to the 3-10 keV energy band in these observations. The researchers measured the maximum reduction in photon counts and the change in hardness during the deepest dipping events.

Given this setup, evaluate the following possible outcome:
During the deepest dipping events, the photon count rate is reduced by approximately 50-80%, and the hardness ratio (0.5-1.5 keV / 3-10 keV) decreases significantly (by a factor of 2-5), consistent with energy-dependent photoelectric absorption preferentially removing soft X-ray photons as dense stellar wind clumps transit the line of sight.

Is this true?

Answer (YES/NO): NO